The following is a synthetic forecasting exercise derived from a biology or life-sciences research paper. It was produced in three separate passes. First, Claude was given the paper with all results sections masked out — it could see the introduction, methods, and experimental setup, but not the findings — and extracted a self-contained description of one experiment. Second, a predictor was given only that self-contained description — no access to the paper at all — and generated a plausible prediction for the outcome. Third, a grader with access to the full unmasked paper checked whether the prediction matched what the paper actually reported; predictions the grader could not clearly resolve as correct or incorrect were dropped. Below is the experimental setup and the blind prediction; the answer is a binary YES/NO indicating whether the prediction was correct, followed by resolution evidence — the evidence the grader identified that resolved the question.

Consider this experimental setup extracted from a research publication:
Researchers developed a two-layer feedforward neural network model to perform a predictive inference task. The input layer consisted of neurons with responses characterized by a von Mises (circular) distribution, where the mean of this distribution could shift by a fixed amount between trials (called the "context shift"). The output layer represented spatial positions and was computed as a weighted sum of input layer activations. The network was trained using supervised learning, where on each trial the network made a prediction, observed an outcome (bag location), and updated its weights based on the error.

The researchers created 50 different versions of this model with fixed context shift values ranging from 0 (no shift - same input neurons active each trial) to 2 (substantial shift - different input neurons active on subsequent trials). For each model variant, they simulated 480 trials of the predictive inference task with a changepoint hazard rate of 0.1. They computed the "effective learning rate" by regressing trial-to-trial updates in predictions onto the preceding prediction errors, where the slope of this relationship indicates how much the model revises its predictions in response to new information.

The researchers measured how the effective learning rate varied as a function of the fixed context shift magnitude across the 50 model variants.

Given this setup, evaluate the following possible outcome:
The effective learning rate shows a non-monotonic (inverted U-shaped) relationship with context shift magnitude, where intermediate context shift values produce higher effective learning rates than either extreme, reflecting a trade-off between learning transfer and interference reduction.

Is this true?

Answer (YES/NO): NO